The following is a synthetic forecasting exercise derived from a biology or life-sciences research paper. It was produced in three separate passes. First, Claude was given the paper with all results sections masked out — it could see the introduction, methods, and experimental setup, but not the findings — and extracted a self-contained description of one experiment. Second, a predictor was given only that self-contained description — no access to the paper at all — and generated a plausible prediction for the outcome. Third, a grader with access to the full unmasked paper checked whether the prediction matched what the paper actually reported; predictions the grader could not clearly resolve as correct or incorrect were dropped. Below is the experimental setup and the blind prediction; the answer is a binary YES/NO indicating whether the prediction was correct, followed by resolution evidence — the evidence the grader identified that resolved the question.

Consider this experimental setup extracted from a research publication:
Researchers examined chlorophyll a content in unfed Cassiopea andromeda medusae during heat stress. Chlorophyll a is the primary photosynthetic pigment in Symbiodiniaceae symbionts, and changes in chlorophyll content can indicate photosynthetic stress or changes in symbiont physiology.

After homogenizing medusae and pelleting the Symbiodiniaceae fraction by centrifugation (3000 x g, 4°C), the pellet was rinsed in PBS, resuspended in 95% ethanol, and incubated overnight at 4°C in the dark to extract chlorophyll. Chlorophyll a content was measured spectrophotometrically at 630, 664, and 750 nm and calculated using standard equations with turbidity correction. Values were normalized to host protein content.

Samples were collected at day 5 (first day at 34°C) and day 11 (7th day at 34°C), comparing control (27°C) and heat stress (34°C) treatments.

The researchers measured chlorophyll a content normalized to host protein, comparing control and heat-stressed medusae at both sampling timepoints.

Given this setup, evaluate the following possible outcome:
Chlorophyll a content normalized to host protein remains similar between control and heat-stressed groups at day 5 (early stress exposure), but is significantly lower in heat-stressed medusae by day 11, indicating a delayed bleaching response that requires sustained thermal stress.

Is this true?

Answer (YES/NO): YES